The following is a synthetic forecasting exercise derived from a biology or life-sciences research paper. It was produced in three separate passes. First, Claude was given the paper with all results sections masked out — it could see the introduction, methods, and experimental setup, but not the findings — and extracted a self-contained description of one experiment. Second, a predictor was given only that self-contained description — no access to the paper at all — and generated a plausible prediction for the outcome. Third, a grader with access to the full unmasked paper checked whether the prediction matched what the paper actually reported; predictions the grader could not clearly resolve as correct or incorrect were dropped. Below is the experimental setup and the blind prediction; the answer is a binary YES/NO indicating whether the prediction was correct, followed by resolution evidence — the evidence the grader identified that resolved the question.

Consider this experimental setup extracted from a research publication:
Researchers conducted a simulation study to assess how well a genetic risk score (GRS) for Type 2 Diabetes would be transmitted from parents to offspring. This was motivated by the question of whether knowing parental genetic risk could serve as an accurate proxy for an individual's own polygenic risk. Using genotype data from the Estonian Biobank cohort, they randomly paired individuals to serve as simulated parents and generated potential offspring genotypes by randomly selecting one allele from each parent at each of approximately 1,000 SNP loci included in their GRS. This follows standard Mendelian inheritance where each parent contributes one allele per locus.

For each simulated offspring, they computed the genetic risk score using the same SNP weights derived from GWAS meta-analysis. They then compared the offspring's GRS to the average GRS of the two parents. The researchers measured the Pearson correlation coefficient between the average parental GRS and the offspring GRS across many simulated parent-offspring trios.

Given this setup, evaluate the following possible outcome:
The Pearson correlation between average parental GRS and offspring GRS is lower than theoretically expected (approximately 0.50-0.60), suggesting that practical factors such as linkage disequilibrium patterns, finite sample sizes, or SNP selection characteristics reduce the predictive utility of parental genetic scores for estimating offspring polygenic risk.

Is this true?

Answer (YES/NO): NO